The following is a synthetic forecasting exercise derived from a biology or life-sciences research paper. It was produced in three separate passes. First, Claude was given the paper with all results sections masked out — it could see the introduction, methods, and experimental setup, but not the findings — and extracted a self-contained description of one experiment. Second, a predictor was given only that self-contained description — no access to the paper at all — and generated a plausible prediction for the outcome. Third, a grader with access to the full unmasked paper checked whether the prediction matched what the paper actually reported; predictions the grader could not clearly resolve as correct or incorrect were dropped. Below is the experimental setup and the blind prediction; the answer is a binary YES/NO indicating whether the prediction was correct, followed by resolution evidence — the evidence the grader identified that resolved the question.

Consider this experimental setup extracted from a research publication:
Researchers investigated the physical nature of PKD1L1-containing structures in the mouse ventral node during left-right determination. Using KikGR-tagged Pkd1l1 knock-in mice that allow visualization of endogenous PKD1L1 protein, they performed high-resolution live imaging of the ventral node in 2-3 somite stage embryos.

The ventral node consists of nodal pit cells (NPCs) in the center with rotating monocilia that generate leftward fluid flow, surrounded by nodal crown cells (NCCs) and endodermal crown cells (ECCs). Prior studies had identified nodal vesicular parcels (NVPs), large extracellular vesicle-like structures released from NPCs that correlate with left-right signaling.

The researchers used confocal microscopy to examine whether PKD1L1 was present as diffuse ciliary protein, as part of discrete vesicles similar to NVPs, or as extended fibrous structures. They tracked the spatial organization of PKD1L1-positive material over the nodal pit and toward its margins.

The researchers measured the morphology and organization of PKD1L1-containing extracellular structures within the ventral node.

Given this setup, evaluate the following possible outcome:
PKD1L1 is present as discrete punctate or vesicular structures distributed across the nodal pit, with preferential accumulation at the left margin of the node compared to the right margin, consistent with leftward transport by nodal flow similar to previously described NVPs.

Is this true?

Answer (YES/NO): NO